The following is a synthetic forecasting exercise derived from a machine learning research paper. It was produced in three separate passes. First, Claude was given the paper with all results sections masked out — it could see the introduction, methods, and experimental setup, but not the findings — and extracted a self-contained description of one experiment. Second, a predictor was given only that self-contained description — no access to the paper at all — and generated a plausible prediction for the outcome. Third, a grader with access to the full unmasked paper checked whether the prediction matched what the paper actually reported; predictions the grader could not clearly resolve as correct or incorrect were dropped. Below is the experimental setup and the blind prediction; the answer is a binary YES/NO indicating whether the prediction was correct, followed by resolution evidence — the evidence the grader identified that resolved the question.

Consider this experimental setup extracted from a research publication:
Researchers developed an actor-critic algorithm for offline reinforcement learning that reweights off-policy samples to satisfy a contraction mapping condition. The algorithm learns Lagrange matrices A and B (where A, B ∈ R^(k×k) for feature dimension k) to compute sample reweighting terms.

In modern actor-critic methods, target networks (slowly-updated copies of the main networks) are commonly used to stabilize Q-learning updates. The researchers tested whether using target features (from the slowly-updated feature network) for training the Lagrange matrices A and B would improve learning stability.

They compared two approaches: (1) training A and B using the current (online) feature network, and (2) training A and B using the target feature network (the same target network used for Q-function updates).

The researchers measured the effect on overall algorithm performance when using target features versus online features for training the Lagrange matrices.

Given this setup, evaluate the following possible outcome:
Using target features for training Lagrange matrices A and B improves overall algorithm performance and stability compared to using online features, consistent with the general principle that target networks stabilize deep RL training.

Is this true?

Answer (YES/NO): NO